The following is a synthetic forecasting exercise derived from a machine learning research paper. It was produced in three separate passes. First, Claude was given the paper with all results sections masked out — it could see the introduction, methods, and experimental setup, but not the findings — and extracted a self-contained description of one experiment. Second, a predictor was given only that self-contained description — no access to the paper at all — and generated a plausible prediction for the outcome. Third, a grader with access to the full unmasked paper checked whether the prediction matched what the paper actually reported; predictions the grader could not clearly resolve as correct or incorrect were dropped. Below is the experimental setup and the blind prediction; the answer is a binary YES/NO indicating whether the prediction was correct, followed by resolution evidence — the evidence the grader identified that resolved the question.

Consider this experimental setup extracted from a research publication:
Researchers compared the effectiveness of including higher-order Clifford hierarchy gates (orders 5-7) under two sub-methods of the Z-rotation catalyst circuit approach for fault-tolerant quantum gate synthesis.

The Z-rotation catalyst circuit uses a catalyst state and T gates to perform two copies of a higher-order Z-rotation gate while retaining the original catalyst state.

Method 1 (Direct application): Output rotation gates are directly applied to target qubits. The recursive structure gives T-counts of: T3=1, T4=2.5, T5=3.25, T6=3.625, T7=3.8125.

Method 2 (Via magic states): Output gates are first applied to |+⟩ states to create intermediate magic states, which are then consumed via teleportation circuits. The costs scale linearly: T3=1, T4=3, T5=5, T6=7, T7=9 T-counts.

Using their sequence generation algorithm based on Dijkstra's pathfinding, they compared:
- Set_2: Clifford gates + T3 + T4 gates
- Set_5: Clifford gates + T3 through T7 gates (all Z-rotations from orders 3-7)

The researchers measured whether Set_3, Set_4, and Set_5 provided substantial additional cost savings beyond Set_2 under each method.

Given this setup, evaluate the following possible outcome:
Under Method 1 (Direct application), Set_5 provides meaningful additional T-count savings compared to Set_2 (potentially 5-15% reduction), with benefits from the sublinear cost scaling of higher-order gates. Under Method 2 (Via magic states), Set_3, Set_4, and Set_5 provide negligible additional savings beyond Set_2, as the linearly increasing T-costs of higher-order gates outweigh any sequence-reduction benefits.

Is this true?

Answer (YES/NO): NO